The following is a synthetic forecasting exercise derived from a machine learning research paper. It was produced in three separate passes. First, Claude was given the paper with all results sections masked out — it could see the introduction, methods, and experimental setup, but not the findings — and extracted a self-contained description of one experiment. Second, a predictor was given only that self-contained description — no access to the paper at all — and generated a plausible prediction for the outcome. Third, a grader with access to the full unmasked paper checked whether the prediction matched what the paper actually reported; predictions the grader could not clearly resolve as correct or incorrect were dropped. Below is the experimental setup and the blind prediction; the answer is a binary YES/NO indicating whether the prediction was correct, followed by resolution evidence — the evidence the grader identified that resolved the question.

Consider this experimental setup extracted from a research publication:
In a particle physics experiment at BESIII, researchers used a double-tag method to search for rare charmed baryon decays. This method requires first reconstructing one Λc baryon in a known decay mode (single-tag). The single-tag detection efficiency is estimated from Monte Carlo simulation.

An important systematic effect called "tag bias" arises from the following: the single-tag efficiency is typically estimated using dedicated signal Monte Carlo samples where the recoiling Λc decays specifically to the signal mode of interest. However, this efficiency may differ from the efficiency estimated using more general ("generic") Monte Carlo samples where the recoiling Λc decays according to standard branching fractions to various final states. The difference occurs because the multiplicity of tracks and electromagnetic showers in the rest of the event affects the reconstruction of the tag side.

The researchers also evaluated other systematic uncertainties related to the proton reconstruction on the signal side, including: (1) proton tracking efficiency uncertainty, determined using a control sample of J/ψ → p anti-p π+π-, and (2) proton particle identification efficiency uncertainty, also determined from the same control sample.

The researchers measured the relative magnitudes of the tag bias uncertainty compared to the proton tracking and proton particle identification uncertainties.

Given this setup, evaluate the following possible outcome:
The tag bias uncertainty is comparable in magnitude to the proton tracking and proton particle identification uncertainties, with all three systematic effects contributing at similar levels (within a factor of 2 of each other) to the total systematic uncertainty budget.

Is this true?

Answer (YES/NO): YES